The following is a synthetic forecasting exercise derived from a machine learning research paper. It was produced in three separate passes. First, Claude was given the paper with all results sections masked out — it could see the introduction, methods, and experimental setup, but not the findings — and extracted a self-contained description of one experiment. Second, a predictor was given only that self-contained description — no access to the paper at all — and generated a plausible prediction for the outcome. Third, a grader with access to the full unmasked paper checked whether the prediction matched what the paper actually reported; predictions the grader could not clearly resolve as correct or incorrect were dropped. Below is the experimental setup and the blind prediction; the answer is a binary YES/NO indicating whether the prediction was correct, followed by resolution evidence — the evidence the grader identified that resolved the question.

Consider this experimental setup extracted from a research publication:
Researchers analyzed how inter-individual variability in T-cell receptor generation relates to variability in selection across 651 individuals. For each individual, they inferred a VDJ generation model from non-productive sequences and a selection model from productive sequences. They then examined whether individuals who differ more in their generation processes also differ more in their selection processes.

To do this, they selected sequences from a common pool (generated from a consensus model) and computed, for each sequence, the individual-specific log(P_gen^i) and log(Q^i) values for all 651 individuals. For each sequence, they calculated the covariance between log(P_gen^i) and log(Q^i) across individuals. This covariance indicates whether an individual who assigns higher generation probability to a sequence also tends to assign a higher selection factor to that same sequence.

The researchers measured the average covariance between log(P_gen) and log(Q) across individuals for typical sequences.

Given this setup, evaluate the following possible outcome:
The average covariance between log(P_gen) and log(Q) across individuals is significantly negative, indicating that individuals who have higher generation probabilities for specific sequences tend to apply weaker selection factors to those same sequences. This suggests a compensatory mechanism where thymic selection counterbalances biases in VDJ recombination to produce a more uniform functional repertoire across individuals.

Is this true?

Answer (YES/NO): NO